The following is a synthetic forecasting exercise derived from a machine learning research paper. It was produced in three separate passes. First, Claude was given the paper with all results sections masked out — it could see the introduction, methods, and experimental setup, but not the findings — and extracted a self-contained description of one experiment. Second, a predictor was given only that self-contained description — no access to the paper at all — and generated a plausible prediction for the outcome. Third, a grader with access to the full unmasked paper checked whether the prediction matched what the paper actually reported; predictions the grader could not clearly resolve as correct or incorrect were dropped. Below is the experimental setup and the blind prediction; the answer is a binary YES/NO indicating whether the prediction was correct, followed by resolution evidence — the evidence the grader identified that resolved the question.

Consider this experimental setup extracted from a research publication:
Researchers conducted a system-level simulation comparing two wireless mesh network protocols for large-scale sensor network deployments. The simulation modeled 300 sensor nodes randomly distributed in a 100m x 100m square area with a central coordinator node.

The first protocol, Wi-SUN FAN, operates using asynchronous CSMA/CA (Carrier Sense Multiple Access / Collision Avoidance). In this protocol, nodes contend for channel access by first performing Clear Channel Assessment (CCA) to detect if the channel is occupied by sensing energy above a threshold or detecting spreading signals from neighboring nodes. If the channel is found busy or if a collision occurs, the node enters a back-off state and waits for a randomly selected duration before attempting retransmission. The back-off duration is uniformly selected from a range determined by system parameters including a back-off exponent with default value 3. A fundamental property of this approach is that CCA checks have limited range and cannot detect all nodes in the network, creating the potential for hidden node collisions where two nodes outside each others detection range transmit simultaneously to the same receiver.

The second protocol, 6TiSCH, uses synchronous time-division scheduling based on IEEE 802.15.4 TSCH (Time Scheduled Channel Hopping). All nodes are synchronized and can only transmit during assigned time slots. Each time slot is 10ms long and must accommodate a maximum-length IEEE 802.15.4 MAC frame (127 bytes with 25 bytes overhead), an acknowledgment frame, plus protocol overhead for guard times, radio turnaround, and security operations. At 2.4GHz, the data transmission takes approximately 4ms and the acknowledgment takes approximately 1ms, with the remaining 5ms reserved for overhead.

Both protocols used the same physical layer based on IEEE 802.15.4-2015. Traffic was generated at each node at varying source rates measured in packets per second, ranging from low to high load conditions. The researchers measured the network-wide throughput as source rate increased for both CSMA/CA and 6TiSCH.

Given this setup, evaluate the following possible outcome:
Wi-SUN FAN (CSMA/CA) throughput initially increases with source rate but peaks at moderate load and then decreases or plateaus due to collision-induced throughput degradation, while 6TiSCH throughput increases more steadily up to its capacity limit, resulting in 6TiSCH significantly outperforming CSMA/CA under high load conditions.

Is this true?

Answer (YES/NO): NO